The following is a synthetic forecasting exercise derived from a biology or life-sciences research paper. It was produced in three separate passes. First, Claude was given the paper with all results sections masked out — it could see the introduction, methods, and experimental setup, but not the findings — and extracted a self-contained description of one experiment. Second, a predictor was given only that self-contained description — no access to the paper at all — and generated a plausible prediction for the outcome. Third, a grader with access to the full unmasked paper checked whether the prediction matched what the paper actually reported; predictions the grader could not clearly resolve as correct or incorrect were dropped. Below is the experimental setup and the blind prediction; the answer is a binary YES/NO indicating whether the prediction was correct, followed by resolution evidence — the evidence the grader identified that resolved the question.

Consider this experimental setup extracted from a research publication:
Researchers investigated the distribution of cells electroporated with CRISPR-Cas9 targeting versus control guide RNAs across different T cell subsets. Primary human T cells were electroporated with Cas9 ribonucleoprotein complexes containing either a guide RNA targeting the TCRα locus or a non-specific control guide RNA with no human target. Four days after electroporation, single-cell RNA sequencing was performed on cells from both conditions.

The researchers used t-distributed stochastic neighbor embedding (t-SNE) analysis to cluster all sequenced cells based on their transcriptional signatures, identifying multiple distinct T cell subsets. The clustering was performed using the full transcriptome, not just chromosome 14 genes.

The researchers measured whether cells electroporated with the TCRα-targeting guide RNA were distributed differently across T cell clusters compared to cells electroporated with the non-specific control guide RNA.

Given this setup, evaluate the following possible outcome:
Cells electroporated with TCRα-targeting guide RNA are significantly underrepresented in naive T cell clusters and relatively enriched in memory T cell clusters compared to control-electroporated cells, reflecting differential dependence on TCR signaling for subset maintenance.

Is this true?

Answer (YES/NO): NO